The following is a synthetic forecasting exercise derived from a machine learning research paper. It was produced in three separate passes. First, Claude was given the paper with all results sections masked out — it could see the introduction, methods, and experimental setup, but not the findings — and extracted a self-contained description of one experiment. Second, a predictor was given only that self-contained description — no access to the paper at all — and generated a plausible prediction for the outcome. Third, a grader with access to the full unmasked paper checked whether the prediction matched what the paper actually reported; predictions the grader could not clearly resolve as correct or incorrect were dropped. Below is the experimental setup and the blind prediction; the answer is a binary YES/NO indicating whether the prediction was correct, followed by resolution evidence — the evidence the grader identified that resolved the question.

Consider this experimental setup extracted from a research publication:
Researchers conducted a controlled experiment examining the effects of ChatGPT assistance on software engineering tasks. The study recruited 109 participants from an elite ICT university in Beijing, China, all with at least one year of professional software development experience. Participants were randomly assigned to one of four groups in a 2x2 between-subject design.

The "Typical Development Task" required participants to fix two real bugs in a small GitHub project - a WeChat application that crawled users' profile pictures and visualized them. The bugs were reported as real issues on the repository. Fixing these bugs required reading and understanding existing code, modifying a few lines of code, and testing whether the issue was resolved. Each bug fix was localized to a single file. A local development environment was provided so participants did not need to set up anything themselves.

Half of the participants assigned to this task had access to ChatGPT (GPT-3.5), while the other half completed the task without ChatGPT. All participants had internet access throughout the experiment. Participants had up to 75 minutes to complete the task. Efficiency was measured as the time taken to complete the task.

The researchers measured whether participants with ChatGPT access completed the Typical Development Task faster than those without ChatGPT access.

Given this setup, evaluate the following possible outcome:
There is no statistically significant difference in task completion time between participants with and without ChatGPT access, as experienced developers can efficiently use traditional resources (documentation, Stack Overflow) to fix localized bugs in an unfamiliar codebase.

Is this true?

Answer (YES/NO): YES